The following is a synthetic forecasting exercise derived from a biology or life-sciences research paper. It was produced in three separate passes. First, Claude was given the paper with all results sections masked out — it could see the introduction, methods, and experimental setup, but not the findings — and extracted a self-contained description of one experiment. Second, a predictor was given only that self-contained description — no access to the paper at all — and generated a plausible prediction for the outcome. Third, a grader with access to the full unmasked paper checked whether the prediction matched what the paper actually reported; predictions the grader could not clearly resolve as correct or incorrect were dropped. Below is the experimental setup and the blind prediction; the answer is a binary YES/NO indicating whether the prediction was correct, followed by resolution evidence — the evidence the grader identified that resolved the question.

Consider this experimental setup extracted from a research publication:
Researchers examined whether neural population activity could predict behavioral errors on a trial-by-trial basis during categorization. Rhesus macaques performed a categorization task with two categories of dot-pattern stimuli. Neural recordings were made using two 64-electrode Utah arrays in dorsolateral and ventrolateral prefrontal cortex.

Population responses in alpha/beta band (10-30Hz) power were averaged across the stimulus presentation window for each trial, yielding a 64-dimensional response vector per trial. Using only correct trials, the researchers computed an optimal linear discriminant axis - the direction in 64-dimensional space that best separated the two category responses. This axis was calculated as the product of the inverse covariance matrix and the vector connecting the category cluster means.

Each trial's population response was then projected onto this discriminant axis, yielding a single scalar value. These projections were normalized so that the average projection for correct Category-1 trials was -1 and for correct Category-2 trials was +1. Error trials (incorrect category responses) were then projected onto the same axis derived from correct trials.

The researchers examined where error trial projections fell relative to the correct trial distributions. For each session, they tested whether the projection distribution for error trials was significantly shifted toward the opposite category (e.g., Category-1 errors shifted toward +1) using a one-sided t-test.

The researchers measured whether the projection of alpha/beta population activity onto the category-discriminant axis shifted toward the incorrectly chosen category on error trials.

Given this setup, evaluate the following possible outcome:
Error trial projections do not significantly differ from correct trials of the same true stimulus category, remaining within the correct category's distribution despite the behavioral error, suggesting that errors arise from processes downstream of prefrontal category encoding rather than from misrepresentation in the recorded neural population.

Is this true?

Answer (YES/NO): NO